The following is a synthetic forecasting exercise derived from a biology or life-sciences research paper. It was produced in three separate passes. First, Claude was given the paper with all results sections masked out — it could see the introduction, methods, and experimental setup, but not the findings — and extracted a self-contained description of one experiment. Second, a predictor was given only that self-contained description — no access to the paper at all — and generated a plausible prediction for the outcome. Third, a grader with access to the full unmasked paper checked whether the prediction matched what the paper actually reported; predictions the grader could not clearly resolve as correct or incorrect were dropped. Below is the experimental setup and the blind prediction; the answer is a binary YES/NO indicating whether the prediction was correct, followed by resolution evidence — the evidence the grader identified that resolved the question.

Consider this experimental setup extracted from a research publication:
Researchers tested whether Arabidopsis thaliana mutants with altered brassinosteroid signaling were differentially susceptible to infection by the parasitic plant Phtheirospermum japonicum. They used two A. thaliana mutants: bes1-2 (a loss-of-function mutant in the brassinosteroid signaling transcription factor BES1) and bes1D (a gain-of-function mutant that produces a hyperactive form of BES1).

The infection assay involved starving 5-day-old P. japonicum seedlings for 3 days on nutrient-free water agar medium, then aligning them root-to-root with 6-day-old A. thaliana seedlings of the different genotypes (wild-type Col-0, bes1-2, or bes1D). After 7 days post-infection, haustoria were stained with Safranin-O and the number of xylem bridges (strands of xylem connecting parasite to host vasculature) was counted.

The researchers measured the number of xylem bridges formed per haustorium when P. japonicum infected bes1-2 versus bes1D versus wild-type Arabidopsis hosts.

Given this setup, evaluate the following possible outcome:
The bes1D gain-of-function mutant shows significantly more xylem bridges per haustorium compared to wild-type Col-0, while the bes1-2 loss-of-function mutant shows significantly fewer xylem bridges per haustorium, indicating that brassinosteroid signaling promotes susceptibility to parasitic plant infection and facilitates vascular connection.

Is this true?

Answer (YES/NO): NO